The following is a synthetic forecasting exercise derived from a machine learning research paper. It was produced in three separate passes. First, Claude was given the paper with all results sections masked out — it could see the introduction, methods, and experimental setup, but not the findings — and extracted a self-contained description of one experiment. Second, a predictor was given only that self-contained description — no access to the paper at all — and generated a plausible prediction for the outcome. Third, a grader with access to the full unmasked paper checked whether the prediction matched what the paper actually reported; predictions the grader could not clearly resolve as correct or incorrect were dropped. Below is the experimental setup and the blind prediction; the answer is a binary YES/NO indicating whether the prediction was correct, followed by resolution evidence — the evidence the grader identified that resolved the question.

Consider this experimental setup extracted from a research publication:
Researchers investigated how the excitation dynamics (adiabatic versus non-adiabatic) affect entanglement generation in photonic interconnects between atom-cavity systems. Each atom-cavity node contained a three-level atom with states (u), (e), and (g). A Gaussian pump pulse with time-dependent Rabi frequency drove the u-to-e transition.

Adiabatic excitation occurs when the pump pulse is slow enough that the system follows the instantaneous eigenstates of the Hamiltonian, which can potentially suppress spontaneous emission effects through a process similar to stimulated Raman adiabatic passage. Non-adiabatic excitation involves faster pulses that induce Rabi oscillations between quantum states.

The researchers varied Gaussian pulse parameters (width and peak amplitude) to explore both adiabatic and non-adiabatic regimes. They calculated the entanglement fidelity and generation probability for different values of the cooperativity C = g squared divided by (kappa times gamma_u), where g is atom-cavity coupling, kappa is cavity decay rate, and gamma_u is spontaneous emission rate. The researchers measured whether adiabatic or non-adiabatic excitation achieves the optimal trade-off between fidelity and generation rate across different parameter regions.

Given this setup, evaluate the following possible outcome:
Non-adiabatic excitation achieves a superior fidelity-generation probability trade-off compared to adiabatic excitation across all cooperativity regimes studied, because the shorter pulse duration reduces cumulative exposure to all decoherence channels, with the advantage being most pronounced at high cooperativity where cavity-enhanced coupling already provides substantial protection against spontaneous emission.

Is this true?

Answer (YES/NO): NO